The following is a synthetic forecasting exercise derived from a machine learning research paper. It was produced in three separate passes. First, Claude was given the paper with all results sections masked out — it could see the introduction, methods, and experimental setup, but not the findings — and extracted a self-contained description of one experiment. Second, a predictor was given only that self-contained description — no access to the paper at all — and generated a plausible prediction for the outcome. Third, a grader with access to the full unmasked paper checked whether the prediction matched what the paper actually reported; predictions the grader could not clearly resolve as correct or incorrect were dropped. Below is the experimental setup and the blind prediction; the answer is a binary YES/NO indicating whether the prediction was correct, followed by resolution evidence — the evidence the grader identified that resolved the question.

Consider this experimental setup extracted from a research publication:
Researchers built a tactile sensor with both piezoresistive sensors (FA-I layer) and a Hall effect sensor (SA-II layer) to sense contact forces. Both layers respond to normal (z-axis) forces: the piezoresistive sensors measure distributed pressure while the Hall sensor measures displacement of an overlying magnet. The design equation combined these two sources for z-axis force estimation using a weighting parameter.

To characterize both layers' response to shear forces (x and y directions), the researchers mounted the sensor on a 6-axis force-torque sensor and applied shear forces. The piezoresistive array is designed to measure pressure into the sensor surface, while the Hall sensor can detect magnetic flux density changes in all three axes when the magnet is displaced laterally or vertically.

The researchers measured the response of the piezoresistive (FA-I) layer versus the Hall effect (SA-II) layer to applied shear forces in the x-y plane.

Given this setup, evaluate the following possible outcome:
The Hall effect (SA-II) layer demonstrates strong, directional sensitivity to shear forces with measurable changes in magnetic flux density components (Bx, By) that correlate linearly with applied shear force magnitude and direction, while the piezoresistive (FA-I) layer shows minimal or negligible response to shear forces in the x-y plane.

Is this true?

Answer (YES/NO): YES